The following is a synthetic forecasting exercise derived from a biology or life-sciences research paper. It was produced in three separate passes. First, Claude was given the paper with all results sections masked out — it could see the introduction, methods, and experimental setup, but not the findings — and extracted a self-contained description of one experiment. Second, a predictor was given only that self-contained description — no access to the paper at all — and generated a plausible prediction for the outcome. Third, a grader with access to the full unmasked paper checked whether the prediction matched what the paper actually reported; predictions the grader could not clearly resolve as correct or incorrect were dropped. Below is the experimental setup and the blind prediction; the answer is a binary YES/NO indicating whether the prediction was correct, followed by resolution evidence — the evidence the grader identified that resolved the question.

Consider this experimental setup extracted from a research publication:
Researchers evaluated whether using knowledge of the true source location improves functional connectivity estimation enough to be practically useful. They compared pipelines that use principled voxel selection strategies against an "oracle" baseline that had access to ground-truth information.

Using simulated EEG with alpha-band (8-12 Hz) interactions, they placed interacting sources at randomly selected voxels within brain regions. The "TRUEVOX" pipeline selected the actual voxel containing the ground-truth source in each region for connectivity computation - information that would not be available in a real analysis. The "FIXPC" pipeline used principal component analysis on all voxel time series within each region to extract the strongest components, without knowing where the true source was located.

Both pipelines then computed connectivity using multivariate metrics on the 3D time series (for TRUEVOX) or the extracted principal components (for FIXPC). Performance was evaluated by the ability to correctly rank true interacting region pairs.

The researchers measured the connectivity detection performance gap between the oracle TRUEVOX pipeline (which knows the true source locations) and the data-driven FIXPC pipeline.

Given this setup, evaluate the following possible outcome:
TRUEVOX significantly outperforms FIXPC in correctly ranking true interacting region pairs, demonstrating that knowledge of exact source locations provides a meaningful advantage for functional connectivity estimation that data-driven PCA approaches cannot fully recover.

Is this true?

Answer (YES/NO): NO